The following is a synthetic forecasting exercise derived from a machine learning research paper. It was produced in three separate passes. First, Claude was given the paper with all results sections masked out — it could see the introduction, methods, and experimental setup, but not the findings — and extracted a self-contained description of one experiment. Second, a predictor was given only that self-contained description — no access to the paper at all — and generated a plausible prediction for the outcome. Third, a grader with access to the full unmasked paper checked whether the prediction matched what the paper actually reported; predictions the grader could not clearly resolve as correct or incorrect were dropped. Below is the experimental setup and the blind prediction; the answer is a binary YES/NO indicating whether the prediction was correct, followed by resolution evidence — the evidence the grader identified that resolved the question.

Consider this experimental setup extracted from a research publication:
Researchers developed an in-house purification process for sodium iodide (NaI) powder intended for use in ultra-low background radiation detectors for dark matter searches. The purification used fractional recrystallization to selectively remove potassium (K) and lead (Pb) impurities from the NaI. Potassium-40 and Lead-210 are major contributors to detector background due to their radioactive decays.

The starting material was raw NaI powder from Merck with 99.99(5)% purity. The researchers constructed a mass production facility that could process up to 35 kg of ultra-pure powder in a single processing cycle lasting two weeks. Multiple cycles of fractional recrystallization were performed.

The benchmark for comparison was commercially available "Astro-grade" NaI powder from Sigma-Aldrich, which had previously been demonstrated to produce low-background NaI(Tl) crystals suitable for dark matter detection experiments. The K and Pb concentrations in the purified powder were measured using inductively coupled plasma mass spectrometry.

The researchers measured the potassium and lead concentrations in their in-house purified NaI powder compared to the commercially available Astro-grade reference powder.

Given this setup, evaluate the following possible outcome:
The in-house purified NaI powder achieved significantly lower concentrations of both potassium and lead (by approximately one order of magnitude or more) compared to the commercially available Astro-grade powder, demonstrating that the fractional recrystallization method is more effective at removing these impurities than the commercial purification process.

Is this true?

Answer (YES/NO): NO